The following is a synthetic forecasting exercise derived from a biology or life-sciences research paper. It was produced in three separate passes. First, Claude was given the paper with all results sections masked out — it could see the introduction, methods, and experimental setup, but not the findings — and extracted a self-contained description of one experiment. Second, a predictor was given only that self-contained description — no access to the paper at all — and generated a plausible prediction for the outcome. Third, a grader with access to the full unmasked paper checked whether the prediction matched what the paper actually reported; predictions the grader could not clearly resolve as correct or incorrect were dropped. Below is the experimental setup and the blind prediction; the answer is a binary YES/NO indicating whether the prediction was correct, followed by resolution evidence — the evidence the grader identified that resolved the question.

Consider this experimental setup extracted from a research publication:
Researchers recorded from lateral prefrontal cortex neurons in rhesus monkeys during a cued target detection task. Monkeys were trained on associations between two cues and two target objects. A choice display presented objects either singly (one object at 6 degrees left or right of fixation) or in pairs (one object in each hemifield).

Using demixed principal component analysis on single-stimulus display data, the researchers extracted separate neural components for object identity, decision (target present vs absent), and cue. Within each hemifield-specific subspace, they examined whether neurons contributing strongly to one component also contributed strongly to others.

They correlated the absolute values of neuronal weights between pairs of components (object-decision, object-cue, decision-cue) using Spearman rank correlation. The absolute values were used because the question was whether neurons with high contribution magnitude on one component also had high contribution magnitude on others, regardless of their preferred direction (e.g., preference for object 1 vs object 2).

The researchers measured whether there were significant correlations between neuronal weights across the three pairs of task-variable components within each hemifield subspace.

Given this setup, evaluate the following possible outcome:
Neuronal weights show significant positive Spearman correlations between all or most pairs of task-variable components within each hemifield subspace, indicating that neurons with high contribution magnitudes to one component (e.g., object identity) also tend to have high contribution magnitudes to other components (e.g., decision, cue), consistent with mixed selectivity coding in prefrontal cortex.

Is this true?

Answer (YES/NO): NO